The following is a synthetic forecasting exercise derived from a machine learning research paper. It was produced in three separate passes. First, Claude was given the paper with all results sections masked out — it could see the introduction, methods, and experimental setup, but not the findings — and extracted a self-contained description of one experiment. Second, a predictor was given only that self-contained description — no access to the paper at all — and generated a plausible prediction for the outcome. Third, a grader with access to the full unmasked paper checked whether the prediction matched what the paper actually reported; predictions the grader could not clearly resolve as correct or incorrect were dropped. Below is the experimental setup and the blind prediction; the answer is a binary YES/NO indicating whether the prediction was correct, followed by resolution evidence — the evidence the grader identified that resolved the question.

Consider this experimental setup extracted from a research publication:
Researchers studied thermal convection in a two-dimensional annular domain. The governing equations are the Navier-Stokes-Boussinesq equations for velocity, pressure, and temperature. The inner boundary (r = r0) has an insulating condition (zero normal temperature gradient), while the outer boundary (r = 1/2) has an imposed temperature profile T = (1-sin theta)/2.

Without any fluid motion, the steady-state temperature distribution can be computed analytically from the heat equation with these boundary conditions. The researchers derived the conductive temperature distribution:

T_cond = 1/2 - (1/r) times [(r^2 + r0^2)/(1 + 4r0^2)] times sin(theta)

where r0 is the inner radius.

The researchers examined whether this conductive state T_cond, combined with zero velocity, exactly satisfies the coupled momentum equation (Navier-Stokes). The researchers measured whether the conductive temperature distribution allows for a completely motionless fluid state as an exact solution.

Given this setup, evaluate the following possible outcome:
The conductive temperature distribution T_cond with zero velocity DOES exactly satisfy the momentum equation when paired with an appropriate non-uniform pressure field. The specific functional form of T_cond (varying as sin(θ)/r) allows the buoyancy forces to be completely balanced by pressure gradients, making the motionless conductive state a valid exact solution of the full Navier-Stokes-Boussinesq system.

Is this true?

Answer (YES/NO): NO